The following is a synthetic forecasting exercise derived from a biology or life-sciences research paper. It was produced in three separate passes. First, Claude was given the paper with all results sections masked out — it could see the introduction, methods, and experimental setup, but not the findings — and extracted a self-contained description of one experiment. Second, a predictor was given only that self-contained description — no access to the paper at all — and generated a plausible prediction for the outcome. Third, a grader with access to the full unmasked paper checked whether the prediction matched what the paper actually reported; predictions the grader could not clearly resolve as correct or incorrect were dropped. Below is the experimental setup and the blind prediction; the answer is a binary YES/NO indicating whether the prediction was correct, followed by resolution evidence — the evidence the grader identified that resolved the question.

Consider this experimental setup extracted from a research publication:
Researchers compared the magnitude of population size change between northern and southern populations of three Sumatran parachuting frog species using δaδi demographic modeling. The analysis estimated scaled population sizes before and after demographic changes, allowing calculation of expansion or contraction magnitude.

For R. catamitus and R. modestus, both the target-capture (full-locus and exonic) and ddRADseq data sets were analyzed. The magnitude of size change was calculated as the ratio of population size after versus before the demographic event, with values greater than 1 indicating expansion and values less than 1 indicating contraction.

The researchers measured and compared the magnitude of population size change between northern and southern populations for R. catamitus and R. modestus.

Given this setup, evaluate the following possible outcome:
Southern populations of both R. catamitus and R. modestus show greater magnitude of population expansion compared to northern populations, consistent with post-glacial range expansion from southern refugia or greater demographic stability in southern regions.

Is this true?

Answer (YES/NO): YES